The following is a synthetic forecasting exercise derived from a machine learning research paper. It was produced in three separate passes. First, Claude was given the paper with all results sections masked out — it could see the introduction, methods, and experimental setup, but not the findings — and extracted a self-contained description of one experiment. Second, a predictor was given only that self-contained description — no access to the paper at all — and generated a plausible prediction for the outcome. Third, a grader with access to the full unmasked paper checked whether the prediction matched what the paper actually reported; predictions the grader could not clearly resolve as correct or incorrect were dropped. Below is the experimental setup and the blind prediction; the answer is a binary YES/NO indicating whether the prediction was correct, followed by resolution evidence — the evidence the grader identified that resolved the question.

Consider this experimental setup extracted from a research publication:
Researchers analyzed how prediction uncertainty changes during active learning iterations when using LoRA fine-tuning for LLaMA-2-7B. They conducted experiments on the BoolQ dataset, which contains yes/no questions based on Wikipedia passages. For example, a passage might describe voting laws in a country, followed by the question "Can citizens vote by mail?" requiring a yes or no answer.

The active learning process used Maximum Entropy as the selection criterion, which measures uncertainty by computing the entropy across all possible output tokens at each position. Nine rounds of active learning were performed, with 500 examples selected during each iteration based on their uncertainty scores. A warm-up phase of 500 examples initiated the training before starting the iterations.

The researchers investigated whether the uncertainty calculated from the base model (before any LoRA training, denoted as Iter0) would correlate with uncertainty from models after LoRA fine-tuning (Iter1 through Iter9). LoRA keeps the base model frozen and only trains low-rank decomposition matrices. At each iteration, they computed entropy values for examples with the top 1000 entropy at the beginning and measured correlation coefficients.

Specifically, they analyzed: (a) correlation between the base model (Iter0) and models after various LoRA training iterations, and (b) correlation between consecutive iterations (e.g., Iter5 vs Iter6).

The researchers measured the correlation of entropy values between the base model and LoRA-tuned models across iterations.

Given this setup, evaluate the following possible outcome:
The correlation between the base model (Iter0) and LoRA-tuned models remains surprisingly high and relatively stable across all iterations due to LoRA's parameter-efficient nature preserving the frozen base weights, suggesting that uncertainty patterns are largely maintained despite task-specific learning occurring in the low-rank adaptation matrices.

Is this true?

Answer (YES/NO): NO